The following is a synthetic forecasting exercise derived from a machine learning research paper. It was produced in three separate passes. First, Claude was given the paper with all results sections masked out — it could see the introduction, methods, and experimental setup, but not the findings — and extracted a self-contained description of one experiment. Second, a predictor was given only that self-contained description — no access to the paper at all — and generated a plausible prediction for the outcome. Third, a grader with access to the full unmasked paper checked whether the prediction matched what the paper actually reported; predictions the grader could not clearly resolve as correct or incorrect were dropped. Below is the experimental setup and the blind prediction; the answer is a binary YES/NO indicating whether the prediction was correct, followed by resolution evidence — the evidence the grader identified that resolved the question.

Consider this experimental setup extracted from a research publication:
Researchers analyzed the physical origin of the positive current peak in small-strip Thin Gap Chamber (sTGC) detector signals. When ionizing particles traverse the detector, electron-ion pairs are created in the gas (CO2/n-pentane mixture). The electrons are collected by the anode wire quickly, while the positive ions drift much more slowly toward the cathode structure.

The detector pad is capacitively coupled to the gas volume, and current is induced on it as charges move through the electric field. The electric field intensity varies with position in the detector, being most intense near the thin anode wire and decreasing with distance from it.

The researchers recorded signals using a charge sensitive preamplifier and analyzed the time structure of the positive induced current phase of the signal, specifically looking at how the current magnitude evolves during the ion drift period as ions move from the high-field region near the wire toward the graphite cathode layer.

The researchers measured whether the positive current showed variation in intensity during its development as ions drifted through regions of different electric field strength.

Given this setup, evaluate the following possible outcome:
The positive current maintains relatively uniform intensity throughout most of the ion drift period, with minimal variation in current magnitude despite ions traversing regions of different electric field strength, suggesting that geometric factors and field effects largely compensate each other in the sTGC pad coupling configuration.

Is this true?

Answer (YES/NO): NO